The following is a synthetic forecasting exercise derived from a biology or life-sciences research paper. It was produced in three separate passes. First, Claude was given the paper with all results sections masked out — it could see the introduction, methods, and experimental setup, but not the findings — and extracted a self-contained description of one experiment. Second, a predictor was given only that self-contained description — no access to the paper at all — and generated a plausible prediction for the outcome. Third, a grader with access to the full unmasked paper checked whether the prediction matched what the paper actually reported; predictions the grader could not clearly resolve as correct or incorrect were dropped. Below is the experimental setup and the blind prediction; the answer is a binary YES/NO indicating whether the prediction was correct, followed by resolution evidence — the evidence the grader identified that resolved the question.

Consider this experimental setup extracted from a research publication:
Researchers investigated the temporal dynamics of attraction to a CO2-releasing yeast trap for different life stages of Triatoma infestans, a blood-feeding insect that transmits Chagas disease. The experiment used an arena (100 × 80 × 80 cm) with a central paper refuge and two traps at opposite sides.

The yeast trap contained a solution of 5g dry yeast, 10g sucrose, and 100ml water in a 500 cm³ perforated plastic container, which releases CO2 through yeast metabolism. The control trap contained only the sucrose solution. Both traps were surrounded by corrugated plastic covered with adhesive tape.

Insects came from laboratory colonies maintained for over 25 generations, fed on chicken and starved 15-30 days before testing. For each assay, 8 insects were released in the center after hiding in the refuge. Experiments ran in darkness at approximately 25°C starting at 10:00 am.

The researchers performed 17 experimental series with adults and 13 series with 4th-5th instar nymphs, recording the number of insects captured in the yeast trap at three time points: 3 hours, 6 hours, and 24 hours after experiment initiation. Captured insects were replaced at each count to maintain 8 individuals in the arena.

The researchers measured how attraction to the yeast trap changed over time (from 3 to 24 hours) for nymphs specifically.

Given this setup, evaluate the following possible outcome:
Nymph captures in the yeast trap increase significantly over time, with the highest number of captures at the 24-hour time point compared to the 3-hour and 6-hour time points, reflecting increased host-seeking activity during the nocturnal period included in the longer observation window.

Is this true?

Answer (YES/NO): NO